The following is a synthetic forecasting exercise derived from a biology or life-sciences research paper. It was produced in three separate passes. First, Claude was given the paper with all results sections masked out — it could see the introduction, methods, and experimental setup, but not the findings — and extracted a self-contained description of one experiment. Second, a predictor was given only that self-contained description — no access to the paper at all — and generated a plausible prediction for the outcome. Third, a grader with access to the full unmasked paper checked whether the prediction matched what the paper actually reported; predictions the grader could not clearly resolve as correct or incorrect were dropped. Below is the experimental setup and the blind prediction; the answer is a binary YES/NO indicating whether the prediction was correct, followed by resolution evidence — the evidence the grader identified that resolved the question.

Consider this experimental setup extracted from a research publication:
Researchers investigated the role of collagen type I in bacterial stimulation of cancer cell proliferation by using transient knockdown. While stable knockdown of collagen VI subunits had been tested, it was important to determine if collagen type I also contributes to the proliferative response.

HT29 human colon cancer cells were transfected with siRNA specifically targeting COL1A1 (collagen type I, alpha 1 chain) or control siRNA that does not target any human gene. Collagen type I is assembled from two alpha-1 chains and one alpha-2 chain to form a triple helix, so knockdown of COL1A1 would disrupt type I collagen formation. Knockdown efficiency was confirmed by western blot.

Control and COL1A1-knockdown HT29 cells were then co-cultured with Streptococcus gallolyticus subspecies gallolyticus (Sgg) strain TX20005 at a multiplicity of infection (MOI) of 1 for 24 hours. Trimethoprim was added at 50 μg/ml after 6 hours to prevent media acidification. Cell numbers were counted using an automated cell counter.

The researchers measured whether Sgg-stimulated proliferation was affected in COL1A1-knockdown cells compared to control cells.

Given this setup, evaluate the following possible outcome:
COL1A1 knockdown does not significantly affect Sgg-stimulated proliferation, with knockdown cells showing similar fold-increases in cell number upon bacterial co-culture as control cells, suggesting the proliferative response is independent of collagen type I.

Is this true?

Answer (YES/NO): NO